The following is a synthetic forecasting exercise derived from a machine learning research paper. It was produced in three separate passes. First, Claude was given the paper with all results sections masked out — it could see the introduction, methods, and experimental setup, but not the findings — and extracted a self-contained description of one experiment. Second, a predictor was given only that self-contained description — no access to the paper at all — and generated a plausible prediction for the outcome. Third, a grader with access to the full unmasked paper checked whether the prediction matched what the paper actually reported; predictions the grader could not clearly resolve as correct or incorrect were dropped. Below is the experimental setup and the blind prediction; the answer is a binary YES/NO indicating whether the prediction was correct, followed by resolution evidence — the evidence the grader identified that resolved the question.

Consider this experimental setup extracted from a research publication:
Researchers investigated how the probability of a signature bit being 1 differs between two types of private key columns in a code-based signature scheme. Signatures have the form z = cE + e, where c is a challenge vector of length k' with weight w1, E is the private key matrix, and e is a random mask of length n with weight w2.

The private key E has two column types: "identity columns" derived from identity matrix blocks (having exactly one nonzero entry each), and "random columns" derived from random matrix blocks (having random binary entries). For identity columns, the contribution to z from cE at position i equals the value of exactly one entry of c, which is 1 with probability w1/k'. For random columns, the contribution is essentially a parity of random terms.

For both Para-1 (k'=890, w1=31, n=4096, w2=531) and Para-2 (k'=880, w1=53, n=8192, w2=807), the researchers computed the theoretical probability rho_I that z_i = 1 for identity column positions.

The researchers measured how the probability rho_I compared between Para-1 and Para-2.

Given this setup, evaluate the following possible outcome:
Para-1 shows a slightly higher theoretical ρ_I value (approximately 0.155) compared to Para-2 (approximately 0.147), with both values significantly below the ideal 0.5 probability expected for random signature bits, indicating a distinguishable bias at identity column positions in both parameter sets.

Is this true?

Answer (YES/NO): YES